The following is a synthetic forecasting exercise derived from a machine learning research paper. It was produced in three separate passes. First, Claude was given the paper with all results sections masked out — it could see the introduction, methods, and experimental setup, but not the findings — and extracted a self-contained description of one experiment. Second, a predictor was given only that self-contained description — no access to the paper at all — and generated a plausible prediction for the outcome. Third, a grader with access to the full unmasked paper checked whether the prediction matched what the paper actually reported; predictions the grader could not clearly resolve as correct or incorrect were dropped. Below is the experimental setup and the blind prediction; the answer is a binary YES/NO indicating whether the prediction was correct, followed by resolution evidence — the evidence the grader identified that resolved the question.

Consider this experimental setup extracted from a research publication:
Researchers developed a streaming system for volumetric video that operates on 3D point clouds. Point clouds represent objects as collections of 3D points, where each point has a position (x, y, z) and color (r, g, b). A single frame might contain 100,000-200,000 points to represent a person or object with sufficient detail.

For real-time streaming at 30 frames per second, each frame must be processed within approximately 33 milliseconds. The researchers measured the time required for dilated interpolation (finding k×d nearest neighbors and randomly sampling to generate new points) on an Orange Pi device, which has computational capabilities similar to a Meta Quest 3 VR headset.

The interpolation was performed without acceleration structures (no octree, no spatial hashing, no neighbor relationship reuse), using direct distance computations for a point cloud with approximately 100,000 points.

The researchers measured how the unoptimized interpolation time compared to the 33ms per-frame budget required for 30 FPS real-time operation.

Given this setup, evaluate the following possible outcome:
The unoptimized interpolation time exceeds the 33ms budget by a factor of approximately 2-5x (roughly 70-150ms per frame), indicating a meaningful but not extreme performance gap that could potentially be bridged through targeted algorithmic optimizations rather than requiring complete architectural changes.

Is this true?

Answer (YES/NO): YES